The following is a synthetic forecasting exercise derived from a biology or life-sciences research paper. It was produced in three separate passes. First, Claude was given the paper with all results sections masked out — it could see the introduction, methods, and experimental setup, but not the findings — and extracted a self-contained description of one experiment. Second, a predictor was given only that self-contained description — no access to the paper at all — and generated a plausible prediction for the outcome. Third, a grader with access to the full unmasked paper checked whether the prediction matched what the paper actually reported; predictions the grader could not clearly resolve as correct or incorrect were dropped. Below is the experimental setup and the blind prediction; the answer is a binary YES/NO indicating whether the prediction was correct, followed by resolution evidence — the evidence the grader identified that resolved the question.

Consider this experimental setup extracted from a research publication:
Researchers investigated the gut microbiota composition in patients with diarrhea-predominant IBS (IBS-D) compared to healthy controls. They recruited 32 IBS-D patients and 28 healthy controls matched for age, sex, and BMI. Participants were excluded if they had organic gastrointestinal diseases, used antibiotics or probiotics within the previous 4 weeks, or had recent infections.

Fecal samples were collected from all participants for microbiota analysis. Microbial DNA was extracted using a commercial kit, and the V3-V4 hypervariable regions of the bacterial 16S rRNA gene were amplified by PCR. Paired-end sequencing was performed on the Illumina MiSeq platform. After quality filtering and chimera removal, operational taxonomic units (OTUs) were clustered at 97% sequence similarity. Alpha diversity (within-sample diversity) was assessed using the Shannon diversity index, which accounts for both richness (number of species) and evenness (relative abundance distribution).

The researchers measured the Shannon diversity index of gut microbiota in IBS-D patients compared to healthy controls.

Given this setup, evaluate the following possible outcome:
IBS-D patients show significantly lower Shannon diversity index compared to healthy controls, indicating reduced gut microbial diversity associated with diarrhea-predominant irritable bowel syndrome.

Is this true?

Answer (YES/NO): NO